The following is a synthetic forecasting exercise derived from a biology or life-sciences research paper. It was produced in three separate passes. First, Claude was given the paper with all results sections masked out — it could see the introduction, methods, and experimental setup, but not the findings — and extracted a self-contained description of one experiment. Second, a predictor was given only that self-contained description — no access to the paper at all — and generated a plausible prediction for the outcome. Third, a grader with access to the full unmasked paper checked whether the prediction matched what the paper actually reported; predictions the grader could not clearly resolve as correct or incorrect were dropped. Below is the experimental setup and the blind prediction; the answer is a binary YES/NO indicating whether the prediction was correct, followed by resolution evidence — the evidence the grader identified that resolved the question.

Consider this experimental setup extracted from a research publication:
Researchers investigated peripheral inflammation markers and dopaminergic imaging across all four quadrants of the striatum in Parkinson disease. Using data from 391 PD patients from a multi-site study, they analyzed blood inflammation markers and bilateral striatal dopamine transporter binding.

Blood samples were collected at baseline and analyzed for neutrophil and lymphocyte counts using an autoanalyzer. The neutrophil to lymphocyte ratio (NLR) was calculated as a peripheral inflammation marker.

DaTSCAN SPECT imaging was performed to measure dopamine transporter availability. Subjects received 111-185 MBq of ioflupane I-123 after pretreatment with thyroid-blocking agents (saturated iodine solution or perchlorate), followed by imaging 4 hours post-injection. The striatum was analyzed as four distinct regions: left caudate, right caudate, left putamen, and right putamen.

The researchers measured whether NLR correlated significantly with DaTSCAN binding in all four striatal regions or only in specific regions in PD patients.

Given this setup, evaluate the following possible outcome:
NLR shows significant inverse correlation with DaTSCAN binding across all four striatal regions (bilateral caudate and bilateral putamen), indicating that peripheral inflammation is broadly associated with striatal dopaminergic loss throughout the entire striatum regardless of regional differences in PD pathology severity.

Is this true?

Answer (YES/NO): NO